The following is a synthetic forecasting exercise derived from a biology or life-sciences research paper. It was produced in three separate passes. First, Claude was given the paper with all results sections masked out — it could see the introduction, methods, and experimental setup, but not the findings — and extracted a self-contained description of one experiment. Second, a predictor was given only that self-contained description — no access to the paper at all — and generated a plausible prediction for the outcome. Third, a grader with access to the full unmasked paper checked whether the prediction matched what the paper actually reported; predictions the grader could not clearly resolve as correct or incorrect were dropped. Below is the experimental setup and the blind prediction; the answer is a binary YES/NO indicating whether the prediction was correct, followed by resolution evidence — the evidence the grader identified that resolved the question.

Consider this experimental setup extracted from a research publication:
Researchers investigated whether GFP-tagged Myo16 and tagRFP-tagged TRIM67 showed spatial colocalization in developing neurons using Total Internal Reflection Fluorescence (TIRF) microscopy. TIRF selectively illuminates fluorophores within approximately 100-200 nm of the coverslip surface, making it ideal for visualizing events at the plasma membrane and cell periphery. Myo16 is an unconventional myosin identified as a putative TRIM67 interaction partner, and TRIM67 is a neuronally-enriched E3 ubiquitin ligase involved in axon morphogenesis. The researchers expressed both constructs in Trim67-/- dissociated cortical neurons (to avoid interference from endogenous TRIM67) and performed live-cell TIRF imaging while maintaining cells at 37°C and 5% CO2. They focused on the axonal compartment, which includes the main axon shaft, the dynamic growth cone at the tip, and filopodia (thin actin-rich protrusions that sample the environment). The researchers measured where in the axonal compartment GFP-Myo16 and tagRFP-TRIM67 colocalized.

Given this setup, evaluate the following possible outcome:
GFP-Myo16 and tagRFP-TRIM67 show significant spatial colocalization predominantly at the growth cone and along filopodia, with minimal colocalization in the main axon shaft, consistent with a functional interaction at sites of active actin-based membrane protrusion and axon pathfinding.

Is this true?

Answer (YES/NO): NO